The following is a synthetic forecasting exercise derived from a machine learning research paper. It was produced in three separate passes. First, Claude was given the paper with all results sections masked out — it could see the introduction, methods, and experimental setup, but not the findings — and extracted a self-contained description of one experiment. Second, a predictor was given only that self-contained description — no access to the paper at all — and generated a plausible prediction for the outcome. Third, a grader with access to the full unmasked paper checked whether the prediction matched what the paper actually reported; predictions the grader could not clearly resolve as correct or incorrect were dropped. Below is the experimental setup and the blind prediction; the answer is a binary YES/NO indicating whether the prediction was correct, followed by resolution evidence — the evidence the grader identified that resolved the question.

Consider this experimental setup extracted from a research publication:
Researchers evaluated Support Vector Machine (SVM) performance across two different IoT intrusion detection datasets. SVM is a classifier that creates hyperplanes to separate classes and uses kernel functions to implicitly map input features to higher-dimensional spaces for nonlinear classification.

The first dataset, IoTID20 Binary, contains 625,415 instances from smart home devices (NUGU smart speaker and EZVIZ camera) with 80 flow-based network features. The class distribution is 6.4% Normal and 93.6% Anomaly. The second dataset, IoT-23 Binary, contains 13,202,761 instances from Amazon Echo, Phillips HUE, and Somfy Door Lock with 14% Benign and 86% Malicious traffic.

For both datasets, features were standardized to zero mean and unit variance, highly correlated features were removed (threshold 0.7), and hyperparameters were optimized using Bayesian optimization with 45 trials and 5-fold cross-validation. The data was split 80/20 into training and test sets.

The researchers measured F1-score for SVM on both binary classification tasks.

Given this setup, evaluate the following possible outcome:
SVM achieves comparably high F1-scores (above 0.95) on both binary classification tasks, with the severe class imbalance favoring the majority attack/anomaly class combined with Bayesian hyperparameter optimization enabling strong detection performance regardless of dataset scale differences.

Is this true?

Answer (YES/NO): NO